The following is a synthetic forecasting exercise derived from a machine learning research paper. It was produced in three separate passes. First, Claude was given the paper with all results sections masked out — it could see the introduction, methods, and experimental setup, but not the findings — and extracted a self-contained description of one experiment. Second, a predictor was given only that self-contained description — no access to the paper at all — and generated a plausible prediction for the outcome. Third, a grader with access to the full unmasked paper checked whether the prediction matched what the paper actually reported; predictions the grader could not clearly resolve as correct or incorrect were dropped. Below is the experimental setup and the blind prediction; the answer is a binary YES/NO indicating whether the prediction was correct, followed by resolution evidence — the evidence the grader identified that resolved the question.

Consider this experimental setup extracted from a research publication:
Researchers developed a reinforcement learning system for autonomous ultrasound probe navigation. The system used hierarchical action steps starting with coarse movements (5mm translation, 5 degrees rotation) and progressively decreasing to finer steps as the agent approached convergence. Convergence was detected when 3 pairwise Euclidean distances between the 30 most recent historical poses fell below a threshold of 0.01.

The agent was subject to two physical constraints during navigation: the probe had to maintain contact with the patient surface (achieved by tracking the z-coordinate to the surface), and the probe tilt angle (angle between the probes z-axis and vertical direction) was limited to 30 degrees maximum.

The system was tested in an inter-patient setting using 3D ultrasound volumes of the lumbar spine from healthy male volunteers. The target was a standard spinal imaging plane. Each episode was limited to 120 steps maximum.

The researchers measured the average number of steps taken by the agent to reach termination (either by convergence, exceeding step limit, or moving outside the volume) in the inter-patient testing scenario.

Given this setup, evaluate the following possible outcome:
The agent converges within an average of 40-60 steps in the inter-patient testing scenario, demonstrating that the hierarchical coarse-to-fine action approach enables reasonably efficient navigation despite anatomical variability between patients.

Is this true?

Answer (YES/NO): NO